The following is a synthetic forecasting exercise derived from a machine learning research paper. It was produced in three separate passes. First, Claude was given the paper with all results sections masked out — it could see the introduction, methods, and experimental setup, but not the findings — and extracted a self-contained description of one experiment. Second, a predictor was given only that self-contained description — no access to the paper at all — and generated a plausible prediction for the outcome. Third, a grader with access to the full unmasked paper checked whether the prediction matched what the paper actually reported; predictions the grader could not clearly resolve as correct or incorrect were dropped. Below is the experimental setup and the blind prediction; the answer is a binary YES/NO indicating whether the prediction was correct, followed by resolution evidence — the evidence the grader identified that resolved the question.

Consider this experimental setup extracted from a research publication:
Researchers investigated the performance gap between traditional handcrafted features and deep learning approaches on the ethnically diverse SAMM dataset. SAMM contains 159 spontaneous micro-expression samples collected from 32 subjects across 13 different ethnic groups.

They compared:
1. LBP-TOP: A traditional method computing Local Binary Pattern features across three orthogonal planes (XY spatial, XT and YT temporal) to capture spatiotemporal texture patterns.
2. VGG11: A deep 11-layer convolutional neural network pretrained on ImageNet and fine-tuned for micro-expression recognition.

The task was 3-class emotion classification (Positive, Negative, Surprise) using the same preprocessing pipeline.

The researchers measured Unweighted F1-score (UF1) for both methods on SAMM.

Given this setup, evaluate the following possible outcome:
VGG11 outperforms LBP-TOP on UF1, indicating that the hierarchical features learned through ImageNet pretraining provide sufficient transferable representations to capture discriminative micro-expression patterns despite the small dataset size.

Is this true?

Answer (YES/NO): NO